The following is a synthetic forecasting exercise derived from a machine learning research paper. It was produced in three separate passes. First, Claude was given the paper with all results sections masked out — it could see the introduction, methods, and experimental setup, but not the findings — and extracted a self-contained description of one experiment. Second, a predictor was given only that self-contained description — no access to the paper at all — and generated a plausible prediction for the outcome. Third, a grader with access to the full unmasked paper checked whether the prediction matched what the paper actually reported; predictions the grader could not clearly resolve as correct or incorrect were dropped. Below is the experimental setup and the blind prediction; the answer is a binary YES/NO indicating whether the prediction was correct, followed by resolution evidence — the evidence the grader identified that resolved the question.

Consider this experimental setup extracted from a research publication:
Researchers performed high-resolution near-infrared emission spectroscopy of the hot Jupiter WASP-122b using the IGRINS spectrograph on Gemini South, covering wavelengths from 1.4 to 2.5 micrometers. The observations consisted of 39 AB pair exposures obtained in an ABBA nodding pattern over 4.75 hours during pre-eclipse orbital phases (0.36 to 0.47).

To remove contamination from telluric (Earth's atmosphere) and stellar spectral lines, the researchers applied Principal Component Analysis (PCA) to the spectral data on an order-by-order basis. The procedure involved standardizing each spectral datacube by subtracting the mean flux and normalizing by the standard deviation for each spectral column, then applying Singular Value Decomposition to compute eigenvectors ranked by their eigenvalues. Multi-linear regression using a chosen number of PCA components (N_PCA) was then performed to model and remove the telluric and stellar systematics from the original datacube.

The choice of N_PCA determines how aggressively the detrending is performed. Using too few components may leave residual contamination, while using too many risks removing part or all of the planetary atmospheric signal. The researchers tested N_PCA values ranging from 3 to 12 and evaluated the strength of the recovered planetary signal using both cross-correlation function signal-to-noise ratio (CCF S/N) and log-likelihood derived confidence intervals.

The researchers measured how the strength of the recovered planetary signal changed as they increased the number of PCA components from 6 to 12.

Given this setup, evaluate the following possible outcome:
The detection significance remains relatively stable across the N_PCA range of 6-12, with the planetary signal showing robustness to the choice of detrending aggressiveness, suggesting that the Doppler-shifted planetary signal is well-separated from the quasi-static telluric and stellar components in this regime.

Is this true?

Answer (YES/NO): YES